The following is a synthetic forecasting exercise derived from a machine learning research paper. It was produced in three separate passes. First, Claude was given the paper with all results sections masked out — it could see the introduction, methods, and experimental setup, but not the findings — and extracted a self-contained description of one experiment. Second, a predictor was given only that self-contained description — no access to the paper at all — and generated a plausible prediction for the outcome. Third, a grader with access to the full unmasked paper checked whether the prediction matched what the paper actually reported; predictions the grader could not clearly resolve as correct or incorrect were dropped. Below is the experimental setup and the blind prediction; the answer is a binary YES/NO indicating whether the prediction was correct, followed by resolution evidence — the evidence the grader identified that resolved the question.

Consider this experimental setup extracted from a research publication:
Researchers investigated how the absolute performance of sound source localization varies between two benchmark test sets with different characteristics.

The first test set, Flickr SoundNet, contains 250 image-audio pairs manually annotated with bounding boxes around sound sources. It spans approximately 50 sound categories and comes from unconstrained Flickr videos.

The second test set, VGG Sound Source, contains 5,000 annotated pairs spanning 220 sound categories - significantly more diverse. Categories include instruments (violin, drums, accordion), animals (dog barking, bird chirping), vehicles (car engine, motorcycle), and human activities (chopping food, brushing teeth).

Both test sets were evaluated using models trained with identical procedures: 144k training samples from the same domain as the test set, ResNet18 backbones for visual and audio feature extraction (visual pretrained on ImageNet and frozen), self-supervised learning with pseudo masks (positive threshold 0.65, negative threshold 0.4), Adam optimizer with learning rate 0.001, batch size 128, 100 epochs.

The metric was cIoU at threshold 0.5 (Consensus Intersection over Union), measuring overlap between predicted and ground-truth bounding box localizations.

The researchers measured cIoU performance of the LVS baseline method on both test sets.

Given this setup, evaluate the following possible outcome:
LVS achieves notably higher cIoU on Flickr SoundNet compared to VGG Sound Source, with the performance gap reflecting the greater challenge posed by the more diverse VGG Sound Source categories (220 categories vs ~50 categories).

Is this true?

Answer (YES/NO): YES